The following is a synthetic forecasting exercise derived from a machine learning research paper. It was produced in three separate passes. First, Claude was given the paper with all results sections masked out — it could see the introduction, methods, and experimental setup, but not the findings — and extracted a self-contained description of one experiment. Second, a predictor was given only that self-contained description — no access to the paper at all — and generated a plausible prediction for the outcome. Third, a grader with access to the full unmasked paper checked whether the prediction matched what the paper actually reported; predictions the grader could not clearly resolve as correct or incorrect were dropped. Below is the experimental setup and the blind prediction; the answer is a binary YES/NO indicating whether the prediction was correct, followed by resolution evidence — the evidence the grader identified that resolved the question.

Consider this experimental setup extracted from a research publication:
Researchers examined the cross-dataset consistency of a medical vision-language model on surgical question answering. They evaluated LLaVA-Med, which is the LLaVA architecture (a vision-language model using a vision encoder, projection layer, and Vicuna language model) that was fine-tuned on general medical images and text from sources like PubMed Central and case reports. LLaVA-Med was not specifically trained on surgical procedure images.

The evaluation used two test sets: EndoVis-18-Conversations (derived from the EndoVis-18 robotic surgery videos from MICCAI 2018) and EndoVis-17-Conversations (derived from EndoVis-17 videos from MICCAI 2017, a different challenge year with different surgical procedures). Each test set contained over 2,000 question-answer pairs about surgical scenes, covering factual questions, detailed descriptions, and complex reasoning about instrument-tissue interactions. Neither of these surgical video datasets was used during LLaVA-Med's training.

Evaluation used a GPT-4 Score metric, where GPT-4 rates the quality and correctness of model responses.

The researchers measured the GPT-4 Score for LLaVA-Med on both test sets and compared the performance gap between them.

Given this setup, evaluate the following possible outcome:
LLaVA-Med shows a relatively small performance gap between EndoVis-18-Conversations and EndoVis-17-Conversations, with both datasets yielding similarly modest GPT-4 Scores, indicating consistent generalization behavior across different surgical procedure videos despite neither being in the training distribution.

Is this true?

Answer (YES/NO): NO